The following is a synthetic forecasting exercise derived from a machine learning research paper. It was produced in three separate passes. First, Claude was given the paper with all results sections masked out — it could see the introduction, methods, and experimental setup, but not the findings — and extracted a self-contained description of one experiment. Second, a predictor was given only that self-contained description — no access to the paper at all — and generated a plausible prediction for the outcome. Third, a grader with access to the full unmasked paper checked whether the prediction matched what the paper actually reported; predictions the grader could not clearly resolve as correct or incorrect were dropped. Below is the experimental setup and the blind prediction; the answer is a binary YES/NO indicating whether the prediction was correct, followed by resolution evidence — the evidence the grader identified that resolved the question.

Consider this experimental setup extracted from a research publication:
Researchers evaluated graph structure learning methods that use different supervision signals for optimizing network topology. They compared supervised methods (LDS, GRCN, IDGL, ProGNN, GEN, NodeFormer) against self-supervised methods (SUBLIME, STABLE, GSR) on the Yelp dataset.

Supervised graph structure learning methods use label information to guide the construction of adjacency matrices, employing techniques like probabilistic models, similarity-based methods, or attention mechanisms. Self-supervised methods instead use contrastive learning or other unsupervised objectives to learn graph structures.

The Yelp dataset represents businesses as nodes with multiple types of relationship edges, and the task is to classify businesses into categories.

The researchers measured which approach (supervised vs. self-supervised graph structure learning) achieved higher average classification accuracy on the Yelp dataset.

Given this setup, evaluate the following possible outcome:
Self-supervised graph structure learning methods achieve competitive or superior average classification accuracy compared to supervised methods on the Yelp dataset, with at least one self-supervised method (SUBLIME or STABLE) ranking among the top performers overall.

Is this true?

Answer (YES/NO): YES